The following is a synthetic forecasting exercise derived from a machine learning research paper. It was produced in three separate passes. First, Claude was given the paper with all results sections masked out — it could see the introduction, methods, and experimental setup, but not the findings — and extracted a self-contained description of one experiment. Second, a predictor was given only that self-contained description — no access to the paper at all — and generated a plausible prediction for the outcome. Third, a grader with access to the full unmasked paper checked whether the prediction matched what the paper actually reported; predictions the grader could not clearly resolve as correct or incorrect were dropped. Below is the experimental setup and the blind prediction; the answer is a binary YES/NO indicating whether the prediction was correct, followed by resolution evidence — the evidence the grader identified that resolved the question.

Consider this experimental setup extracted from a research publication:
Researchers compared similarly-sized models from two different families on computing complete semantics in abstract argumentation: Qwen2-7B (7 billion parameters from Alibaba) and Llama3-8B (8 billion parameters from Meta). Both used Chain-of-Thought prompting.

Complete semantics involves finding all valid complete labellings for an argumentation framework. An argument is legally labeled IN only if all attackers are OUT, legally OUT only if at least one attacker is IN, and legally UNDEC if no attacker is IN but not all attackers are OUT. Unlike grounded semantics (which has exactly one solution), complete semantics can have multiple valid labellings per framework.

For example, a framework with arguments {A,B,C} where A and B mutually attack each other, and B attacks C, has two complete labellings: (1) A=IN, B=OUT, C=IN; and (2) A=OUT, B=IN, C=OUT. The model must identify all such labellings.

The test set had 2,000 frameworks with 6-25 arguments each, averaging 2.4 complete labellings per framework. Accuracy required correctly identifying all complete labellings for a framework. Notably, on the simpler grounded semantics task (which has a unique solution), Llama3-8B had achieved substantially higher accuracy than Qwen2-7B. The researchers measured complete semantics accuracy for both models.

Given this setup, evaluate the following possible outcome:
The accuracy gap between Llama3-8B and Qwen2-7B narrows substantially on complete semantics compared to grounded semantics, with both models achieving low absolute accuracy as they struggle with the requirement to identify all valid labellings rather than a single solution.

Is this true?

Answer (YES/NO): YES